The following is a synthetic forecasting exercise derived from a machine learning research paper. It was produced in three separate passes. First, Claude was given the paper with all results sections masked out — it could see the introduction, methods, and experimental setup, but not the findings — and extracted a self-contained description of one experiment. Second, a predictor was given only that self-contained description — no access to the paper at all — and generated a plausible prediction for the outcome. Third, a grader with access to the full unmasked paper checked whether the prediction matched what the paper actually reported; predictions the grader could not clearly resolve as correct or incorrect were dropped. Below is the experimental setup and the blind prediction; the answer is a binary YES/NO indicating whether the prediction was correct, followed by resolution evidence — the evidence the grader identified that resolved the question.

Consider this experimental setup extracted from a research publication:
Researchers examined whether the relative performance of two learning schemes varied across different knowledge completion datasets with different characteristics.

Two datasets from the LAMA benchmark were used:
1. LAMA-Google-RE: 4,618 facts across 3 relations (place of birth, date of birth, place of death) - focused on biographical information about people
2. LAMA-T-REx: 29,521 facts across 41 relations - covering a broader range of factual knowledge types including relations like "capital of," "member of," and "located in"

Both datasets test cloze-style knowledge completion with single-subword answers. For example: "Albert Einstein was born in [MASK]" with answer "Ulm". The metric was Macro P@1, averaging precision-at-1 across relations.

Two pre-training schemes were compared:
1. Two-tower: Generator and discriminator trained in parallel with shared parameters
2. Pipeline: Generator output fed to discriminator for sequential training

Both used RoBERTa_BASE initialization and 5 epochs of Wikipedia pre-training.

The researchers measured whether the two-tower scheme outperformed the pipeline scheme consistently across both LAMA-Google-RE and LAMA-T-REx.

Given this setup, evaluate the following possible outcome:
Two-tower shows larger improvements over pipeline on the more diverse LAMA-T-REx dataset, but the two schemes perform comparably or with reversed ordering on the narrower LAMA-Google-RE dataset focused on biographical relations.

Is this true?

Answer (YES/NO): NO